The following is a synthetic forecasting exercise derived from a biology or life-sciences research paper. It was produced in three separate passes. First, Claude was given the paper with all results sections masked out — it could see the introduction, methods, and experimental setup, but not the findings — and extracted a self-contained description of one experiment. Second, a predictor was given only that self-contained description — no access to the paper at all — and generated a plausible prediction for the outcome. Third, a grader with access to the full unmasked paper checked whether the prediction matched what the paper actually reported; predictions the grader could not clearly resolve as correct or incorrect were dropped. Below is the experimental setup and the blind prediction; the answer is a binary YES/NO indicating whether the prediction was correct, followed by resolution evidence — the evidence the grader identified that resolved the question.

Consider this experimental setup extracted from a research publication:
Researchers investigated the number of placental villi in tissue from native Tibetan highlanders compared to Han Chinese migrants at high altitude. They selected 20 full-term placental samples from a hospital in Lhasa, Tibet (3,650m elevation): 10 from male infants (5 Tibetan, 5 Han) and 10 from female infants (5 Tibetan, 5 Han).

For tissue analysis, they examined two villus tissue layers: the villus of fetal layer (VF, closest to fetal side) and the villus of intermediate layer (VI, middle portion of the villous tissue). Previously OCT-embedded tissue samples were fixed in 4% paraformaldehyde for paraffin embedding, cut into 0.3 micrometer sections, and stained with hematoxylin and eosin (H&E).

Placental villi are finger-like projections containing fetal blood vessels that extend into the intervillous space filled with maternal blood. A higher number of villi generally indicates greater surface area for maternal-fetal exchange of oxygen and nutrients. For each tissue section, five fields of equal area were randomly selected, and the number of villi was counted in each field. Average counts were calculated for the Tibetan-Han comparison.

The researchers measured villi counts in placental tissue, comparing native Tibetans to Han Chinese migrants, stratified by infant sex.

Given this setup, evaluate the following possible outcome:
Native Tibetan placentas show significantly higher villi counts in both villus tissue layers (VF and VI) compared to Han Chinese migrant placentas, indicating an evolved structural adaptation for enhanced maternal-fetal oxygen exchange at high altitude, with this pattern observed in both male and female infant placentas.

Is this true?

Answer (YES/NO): NO